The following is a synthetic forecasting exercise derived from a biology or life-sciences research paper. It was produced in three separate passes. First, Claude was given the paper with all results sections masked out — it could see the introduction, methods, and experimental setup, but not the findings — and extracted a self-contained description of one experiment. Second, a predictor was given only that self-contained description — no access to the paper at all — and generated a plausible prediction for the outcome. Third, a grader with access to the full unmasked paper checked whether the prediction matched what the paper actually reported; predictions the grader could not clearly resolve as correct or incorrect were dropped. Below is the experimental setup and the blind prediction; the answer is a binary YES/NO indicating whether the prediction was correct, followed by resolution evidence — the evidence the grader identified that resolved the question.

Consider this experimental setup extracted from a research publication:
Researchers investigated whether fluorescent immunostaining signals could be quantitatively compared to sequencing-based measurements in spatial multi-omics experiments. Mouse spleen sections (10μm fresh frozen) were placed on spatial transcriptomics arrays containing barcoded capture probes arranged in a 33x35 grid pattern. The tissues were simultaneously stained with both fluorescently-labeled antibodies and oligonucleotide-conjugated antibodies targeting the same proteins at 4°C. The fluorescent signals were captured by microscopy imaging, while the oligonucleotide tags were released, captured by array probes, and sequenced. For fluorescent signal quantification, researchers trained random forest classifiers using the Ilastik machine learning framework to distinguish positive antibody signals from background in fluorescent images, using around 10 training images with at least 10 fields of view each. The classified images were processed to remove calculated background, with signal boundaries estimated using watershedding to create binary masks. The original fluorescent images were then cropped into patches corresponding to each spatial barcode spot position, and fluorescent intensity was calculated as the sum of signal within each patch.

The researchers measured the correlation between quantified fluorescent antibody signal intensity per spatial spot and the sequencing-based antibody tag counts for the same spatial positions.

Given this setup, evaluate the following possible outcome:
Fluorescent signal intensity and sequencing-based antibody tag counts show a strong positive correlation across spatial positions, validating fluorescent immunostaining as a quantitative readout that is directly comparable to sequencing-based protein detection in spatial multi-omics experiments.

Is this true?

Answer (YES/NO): YES